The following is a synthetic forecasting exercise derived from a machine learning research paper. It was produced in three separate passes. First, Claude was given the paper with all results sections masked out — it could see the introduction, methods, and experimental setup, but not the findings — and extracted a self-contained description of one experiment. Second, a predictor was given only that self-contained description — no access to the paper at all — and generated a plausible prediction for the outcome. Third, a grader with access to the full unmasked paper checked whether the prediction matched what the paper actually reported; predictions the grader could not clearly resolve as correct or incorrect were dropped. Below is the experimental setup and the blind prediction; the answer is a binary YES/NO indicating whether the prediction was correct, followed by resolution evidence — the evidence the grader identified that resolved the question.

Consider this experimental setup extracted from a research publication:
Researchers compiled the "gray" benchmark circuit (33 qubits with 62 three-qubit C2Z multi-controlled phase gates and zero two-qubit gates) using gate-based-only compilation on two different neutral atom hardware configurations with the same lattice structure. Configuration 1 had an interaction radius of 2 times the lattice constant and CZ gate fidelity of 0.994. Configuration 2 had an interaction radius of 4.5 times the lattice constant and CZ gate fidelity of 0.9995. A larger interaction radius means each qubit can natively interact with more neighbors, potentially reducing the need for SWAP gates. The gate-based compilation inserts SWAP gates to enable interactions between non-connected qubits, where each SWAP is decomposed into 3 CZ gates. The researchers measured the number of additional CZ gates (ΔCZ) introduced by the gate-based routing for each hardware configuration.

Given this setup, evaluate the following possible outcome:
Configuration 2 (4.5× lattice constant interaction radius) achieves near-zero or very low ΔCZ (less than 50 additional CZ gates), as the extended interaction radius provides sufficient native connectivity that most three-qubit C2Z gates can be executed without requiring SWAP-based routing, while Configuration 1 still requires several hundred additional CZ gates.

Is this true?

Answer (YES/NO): NO